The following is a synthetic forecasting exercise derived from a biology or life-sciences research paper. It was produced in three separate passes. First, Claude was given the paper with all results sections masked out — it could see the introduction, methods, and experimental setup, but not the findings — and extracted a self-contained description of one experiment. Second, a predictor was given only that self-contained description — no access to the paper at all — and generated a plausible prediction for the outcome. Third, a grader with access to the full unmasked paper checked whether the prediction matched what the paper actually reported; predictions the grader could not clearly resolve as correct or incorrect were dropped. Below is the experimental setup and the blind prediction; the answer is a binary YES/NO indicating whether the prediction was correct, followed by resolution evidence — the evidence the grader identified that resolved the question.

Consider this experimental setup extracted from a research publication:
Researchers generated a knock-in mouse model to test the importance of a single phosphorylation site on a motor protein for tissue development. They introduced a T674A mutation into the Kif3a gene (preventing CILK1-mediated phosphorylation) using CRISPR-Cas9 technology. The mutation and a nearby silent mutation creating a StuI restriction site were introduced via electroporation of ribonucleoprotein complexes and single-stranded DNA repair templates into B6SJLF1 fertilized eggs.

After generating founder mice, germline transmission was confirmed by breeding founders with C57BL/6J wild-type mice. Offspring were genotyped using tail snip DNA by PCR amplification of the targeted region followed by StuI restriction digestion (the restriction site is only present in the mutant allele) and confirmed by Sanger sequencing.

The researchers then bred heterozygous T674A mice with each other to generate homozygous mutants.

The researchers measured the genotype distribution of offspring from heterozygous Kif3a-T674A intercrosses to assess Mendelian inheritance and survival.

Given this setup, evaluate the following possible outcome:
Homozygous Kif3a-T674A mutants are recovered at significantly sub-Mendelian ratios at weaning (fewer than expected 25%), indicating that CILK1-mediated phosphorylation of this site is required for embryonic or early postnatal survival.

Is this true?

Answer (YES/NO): NO